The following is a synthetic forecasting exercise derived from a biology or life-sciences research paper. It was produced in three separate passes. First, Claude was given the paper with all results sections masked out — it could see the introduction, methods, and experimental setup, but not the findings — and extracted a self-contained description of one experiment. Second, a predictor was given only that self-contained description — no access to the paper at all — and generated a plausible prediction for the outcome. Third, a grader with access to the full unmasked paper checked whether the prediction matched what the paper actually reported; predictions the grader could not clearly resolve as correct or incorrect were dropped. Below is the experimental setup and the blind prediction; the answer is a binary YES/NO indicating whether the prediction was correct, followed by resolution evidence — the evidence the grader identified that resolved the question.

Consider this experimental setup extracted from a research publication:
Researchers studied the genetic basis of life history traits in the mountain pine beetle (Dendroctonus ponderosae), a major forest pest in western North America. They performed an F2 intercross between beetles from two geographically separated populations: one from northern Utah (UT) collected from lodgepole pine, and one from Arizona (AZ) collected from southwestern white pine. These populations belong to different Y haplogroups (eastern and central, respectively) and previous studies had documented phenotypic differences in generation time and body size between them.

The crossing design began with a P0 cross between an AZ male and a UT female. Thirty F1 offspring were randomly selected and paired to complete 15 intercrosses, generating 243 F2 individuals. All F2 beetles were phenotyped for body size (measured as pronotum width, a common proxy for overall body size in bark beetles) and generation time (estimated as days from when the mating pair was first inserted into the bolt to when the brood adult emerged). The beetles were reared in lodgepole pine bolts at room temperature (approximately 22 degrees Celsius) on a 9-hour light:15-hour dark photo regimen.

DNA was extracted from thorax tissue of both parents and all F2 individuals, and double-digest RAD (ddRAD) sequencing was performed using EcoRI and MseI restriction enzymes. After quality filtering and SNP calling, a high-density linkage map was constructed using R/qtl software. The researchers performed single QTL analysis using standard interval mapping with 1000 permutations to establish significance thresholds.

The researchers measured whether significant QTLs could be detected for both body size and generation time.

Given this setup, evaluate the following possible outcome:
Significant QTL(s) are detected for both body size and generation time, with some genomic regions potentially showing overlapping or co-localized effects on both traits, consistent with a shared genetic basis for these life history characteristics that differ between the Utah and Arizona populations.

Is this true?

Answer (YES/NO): NO